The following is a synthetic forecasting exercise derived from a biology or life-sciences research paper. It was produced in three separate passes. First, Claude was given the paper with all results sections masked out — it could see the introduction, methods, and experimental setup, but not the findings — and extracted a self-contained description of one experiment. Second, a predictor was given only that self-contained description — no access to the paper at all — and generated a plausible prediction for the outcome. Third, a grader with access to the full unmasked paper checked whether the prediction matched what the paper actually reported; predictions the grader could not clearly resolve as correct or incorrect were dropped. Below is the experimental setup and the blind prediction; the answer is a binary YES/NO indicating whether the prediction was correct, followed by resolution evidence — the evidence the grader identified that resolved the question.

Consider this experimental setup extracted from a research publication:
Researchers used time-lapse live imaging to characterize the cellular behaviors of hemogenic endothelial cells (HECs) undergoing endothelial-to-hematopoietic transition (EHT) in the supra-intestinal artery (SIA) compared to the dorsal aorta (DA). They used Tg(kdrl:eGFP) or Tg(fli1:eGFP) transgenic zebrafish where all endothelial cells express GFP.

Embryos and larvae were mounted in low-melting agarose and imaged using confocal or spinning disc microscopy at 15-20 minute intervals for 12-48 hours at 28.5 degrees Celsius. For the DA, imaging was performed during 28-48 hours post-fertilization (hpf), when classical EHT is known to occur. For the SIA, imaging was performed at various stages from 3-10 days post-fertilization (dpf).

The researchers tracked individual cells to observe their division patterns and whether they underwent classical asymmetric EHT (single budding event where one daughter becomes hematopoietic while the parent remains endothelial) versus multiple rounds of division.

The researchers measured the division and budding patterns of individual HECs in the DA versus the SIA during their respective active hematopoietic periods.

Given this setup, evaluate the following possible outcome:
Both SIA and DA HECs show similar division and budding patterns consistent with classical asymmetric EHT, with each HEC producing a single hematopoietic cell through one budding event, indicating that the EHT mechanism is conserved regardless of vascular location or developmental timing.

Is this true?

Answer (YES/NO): NO